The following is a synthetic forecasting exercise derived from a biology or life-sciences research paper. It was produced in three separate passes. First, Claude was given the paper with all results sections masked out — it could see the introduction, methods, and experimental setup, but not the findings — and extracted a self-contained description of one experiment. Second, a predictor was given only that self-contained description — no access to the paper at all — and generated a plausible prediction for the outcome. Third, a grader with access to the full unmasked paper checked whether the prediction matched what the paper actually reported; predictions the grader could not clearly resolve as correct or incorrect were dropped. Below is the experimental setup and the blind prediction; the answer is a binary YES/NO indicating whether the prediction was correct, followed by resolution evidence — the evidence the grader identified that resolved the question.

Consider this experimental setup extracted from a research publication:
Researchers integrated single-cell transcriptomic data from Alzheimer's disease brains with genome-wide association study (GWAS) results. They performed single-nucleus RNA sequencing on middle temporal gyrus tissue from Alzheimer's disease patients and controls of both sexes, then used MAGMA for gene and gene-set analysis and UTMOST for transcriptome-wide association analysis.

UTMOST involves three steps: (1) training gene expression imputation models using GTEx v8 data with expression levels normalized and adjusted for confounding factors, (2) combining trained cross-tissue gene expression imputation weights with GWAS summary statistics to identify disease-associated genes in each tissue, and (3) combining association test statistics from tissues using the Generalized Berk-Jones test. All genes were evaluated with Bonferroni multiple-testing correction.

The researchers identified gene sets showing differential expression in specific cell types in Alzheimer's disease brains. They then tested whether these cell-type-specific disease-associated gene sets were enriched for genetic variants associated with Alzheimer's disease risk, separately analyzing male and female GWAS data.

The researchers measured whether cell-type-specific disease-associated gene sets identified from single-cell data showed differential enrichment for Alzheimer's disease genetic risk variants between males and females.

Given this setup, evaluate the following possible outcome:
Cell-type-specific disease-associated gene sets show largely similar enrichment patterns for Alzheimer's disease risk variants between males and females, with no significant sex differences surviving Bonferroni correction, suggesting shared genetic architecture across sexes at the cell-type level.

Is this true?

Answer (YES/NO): NO